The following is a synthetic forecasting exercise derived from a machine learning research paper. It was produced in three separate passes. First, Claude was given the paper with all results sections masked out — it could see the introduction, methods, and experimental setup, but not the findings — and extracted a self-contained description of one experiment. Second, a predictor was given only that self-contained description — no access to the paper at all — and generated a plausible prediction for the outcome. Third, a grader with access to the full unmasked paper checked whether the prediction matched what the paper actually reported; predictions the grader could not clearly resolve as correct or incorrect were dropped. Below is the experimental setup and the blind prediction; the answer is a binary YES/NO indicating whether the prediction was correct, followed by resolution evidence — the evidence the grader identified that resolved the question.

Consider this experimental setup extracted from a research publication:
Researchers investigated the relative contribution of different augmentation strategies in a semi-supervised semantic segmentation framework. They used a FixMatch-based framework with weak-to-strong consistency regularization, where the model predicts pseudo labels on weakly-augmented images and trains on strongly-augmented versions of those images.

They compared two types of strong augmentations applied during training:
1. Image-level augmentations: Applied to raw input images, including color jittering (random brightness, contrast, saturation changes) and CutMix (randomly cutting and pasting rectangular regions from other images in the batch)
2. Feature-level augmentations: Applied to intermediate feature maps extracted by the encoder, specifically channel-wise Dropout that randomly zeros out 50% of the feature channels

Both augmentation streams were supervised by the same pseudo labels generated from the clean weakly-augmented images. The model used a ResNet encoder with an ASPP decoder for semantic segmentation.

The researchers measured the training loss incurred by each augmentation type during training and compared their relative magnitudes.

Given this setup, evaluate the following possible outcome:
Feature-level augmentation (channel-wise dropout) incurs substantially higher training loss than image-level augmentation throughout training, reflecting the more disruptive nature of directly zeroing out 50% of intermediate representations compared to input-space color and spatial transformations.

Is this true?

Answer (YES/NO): NO